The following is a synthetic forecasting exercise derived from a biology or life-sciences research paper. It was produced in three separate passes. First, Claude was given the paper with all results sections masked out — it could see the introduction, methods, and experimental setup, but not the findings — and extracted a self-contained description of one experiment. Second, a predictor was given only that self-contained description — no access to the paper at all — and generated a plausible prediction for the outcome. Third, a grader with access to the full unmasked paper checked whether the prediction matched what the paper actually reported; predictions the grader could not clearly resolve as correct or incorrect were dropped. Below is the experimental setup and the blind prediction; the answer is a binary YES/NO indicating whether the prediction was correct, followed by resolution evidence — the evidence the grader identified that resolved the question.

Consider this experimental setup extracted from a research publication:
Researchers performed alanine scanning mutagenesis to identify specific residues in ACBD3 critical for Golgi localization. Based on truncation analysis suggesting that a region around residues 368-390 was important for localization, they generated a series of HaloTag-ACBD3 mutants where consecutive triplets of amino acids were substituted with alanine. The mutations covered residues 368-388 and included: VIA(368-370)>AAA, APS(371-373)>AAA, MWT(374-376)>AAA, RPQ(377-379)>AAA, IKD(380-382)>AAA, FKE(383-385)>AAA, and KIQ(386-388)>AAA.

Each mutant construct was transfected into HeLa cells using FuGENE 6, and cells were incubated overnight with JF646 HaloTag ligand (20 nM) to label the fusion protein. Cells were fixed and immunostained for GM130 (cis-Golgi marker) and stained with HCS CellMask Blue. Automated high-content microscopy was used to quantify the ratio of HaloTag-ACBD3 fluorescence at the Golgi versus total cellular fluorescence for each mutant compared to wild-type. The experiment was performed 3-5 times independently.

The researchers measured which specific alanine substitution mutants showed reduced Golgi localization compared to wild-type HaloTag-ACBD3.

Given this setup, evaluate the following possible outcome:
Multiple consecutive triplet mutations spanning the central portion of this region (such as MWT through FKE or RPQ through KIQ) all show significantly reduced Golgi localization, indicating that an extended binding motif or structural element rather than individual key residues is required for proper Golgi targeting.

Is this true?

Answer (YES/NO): NO